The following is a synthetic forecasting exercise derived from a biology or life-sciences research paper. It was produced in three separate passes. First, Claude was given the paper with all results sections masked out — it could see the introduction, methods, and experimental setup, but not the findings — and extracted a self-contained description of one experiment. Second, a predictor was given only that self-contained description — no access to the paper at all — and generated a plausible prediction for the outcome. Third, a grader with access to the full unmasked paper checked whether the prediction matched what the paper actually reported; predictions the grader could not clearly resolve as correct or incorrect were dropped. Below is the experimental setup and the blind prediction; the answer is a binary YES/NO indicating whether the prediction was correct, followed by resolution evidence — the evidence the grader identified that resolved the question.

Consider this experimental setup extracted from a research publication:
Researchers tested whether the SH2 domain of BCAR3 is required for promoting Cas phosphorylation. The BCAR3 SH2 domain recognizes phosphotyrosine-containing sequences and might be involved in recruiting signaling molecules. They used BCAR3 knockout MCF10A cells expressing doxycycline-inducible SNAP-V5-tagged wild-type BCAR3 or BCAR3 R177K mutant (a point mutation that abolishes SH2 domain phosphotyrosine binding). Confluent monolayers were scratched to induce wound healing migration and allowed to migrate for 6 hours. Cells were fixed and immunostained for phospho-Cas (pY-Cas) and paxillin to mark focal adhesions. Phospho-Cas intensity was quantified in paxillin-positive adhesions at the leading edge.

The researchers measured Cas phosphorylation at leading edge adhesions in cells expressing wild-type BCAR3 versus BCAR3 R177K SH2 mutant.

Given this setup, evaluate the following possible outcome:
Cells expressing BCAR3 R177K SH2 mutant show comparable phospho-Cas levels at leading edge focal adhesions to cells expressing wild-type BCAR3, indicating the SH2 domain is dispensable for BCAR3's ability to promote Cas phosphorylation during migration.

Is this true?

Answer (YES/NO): NO